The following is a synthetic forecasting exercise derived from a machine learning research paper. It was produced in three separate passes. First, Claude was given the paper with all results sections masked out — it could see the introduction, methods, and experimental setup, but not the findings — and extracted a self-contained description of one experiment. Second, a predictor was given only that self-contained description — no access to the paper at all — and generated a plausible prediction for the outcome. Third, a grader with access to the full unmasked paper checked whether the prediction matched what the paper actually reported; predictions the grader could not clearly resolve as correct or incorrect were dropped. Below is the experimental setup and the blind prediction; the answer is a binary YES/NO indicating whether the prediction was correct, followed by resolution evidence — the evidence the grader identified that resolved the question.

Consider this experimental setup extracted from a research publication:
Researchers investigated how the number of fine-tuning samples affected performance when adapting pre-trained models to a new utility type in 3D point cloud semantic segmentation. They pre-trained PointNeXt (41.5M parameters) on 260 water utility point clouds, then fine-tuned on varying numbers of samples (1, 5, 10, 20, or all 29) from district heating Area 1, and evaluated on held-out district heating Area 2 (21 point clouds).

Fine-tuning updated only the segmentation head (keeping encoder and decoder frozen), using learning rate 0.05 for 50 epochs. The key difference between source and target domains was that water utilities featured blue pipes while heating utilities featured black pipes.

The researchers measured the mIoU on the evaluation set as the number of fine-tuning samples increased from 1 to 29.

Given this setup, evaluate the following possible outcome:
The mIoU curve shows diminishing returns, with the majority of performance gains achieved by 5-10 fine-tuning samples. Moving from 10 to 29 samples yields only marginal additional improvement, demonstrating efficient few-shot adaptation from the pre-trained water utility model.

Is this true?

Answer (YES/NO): NO